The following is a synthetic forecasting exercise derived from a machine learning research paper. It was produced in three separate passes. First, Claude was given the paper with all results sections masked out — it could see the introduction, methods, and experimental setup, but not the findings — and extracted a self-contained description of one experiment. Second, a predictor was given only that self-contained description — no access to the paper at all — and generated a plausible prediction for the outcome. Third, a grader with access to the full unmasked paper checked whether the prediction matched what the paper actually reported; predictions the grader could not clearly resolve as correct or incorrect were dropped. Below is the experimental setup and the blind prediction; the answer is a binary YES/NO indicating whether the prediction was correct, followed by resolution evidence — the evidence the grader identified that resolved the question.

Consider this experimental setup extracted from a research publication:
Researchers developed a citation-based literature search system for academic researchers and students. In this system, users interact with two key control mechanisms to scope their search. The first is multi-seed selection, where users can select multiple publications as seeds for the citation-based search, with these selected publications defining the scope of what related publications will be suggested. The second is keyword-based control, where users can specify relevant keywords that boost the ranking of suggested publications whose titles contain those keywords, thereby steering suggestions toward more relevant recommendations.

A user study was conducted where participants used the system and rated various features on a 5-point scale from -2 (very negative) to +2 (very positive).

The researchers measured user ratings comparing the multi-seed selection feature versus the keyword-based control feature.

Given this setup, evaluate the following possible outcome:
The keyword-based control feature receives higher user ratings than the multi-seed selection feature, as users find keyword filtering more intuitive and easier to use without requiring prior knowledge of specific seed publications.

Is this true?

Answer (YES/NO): NO